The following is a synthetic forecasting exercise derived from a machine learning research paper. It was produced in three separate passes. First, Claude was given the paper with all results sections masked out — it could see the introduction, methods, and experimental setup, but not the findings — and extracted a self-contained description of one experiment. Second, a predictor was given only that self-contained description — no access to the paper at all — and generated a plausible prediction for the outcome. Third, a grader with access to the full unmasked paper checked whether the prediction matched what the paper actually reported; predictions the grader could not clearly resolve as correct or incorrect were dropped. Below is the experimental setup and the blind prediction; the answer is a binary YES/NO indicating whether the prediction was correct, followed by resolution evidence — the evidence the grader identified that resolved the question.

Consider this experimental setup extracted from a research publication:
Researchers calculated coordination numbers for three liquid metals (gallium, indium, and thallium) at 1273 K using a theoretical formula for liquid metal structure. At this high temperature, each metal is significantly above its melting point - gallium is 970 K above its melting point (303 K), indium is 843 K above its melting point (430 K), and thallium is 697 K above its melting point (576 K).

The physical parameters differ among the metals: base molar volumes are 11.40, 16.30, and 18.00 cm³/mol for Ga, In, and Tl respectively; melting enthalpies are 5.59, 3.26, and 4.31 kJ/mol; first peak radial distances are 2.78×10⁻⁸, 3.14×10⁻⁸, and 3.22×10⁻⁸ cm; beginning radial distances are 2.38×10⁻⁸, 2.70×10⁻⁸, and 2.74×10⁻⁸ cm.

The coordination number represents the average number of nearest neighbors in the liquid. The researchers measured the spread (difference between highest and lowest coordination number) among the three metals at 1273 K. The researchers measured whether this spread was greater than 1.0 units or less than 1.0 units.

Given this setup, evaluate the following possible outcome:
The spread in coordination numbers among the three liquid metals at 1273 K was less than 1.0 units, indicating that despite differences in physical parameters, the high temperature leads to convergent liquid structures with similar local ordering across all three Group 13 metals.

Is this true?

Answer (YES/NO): YES